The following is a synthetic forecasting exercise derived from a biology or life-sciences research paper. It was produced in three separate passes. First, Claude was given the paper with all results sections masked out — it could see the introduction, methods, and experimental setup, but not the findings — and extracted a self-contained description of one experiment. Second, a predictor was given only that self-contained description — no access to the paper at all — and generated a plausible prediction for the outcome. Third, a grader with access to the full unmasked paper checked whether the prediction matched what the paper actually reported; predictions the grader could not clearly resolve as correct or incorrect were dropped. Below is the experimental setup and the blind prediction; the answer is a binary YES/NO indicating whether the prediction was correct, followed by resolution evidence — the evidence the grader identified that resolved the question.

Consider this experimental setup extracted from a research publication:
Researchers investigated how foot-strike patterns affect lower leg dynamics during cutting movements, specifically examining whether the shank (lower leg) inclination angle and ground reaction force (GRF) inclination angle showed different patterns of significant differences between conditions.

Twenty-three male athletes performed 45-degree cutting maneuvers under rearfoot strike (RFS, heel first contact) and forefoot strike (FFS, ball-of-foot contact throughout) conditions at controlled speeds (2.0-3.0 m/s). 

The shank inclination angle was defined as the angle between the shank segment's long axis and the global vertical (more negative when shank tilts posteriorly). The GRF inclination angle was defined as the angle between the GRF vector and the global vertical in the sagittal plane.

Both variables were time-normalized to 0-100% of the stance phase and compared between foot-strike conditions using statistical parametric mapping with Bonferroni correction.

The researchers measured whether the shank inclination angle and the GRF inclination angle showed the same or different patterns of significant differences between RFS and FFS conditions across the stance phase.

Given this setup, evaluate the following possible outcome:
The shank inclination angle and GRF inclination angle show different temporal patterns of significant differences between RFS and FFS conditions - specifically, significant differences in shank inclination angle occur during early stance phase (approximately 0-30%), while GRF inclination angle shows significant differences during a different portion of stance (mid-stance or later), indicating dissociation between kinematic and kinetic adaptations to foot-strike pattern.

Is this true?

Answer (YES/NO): NO